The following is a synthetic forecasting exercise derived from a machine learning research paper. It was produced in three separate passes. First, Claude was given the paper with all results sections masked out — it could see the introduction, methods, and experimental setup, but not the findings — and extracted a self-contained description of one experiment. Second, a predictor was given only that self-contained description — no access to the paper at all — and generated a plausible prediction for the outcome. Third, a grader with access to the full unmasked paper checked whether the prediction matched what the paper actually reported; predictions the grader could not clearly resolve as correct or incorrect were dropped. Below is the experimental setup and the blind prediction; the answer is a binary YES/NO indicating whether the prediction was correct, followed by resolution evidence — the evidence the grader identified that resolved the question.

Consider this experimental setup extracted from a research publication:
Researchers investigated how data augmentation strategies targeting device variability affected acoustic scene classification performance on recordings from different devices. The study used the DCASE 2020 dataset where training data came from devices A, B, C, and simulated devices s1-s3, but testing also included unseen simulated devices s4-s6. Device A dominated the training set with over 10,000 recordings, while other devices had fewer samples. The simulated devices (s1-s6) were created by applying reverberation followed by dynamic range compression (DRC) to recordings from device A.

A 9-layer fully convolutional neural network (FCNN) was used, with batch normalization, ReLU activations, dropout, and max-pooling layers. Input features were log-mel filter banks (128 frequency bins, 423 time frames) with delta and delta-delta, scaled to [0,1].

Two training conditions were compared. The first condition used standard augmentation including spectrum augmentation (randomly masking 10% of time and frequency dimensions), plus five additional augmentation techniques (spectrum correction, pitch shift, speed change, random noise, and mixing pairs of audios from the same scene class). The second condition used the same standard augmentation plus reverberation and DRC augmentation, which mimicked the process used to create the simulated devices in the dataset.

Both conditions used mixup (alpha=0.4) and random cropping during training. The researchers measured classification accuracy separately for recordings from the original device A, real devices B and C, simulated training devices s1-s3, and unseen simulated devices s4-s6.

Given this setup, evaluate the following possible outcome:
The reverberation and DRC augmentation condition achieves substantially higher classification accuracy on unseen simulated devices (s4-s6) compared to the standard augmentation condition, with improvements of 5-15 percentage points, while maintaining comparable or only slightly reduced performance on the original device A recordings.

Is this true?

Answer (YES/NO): NO